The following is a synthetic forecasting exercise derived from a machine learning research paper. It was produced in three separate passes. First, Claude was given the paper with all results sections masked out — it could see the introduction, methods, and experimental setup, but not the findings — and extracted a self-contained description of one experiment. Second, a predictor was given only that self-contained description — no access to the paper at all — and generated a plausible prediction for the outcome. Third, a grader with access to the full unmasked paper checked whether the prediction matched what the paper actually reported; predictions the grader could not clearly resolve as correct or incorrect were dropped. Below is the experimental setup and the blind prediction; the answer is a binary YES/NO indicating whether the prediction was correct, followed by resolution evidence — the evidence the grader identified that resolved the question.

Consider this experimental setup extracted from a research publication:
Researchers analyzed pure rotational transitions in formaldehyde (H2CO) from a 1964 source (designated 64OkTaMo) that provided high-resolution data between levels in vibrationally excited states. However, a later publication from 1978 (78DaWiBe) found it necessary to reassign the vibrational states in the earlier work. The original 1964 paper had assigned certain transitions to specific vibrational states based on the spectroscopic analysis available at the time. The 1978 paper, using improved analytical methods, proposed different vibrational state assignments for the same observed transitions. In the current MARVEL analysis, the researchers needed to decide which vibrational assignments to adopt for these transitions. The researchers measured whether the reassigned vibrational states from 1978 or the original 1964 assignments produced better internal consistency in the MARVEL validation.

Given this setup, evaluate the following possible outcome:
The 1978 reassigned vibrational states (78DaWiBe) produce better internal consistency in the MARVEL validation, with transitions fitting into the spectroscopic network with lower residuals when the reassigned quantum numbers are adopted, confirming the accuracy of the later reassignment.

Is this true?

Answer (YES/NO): YES